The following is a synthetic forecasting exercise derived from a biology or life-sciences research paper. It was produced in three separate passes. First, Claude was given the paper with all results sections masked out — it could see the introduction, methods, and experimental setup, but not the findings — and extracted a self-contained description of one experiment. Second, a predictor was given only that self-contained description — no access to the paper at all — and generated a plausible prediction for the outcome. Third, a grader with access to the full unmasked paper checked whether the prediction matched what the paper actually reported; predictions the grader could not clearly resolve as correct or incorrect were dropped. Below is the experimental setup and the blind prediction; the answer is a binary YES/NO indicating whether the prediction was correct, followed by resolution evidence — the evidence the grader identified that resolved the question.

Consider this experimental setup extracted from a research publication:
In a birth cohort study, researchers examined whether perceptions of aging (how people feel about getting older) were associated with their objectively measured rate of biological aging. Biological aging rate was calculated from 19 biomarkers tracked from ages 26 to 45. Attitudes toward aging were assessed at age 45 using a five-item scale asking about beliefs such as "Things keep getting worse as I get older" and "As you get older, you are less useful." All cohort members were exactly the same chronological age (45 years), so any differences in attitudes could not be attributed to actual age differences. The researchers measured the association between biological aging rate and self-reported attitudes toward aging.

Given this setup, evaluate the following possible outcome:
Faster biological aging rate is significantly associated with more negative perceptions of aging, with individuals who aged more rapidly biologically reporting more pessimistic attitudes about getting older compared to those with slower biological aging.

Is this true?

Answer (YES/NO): YES